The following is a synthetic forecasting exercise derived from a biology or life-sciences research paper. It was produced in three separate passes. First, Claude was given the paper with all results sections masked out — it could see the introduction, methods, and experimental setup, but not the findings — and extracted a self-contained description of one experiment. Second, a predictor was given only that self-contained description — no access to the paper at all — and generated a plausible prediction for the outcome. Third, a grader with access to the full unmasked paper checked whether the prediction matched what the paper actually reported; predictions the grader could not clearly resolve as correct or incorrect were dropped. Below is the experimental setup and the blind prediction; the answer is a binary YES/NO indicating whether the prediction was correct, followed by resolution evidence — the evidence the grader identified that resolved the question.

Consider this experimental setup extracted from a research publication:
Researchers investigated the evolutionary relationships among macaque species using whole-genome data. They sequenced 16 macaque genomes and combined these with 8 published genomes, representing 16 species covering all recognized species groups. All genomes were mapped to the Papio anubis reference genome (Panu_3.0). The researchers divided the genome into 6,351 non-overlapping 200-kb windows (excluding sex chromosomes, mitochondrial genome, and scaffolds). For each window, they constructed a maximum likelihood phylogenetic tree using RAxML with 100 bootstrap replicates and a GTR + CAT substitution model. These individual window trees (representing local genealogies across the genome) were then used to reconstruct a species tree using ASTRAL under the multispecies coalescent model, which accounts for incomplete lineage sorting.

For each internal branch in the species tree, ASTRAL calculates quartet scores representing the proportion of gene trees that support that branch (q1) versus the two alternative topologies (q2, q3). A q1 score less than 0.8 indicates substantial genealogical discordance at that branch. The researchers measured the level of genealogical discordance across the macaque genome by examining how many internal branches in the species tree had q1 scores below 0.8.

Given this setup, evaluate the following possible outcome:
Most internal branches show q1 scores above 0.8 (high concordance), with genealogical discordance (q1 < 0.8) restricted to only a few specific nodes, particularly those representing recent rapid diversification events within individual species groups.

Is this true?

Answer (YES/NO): NO